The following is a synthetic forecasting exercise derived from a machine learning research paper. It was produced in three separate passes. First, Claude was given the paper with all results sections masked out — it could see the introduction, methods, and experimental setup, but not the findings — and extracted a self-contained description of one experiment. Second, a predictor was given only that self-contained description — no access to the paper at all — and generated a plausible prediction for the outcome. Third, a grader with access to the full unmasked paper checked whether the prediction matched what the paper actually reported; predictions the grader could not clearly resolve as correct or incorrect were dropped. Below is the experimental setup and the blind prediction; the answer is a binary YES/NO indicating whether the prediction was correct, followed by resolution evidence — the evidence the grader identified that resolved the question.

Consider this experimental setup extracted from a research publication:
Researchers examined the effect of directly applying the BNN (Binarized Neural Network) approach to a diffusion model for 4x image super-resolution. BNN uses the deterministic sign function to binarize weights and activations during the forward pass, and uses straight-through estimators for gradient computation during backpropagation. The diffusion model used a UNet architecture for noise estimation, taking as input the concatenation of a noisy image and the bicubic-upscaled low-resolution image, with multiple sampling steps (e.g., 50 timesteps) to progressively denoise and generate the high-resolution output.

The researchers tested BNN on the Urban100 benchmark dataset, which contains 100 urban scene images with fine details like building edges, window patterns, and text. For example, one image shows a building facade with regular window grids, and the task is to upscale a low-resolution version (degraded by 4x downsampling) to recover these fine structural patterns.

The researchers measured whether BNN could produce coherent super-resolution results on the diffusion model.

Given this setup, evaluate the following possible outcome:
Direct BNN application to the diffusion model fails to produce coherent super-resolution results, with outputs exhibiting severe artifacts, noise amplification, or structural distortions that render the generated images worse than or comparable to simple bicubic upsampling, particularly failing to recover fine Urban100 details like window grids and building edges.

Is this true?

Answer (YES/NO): YES